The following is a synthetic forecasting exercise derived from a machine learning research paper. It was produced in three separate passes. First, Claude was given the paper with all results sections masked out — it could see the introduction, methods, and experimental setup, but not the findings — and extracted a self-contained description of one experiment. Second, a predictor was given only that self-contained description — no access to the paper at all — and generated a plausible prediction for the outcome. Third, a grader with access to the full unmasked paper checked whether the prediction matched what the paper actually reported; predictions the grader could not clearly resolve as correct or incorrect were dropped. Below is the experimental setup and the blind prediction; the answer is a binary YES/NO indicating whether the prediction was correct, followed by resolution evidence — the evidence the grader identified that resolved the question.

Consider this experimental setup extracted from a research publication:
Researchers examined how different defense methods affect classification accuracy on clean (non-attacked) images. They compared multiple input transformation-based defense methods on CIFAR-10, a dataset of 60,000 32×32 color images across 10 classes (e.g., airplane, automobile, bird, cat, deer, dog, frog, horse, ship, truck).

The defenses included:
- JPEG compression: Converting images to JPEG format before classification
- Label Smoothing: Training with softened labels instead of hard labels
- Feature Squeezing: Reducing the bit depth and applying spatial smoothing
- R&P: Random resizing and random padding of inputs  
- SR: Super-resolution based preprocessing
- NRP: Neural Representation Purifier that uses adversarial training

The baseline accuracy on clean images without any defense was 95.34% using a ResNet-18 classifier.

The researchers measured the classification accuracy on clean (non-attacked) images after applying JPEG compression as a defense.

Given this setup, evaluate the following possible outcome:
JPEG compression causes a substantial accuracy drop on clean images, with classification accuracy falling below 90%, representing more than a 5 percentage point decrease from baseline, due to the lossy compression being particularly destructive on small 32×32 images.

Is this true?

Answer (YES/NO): YES